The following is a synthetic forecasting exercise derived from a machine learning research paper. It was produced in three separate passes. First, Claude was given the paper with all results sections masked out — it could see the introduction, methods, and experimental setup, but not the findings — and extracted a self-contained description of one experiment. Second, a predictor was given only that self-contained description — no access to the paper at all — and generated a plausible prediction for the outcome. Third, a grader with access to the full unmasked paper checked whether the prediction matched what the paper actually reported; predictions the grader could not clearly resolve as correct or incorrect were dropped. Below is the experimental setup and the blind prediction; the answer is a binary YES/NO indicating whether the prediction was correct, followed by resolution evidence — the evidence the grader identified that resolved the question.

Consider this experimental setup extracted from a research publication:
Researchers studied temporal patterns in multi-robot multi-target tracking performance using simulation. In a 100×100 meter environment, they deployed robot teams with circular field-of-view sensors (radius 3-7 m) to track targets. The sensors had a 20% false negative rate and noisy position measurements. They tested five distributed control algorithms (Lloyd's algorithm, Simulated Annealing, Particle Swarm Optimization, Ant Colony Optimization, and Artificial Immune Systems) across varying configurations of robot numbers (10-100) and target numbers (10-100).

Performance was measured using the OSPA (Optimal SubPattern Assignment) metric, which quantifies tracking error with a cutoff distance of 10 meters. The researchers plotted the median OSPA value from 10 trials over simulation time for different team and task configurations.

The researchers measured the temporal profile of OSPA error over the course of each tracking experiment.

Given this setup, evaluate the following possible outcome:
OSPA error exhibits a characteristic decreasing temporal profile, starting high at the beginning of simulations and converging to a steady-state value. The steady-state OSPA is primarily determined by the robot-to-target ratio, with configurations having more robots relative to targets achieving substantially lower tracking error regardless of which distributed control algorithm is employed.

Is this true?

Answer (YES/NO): YES